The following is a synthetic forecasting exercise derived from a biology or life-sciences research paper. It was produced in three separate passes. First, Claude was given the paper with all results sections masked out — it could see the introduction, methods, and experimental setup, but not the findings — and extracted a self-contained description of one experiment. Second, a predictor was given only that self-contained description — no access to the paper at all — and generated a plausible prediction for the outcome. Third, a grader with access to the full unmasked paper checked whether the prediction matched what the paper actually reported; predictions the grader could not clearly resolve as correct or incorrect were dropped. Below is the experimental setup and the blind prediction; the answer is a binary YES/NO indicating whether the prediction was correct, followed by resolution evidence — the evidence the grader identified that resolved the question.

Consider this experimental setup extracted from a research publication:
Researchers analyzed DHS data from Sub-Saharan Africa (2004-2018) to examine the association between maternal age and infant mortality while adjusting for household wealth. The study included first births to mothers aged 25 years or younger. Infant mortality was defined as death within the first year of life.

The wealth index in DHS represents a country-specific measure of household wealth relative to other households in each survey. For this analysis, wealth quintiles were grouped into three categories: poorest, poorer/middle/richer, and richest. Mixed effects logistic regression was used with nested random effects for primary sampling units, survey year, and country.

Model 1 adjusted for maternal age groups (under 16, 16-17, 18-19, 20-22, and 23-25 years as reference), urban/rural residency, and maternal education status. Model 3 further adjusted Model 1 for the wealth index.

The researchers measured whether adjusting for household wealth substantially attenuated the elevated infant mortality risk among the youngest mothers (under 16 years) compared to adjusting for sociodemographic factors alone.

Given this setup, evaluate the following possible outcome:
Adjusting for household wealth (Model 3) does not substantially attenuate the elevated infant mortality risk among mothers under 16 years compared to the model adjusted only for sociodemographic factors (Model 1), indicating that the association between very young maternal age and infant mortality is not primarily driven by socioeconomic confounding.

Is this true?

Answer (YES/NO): YES